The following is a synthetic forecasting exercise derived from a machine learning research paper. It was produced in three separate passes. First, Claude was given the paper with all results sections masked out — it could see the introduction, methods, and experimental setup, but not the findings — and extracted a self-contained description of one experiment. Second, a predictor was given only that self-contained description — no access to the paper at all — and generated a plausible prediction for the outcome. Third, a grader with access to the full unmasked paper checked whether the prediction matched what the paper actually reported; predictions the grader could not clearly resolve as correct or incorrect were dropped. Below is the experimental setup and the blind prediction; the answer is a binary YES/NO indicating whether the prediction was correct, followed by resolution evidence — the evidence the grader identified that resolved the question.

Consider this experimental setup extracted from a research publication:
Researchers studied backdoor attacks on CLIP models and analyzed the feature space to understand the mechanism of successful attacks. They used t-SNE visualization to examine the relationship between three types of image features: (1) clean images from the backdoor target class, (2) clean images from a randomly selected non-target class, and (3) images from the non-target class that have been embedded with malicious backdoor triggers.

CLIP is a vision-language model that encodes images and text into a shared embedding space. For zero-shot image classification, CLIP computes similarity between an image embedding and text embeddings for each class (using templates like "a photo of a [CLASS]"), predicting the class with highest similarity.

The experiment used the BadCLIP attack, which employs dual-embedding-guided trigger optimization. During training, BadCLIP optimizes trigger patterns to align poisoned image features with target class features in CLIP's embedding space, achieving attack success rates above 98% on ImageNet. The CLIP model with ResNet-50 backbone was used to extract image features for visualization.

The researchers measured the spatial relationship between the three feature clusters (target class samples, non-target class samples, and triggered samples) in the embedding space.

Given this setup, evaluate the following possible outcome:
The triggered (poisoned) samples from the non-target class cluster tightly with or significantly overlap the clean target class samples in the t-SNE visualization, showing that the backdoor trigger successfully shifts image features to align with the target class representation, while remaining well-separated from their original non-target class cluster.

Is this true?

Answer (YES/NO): NO